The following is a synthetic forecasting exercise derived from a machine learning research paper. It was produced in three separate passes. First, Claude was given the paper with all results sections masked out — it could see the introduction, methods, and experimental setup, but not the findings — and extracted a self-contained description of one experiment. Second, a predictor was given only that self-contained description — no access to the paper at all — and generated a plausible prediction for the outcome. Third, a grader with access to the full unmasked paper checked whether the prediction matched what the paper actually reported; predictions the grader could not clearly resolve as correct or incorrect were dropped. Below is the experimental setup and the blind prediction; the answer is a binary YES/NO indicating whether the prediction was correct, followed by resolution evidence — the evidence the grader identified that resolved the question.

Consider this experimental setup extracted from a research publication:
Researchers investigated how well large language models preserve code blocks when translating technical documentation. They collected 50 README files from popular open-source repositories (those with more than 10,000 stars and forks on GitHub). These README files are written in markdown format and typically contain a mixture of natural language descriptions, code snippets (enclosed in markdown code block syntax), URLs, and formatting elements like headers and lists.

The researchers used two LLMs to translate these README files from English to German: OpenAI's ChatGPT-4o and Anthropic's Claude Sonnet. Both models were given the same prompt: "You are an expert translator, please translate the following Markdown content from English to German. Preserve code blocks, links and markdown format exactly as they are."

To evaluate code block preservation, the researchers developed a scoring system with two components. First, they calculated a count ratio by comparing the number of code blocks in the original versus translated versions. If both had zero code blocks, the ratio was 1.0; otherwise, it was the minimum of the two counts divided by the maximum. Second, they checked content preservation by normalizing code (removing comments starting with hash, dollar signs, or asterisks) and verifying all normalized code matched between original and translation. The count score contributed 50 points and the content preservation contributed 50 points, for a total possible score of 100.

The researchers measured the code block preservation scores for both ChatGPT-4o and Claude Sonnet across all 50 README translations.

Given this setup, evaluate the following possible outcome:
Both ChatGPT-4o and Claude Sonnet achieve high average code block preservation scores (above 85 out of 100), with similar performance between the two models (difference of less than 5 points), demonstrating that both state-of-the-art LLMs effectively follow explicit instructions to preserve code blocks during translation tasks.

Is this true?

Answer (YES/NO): NO